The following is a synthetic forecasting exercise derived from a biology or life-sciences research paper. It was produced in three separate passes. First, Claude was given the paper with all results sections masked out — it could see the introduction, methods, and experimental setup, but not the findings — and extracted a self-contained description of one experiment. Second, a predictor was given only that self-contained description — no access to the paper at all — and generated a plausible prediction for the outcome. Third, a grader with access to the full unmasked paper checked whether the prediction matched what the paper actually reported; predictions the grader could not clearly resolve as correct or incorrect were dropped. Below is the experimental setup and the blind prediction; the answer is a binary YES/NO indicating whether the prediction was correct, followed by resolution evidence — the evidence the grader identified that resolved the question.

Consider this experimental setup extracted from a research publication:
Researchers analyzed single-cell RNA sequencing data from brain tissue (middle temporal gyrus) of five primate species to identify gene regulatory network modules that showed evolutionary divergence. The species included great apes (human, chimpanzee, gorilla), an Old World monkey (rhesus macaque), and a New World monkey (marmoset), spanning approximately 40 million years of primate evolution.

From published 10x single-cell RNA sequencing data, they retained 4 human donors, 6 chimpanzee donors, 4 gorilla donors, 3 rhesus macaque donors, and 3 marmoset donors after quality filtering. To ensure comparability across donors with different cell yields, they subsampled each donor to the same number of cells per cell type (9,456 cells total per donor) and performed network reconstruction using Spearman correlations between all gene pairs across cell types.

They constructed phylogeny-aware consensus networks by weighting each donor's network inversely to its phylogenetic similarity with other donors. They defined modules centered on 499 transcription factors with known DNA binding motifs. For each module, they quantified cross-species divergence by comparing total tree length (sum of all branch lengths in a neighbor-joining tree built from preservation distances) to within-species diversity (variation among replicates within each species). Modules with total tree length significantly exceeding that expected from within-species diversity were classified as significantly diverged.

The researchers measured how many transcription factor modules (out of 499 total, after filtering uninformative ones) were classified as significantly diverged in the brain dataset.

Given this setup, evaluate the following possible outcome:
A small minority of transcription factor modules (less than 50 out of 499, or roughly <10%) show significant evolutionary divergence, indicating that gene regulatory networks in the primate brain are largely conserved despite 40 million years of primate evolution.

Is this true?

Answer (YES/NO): YES